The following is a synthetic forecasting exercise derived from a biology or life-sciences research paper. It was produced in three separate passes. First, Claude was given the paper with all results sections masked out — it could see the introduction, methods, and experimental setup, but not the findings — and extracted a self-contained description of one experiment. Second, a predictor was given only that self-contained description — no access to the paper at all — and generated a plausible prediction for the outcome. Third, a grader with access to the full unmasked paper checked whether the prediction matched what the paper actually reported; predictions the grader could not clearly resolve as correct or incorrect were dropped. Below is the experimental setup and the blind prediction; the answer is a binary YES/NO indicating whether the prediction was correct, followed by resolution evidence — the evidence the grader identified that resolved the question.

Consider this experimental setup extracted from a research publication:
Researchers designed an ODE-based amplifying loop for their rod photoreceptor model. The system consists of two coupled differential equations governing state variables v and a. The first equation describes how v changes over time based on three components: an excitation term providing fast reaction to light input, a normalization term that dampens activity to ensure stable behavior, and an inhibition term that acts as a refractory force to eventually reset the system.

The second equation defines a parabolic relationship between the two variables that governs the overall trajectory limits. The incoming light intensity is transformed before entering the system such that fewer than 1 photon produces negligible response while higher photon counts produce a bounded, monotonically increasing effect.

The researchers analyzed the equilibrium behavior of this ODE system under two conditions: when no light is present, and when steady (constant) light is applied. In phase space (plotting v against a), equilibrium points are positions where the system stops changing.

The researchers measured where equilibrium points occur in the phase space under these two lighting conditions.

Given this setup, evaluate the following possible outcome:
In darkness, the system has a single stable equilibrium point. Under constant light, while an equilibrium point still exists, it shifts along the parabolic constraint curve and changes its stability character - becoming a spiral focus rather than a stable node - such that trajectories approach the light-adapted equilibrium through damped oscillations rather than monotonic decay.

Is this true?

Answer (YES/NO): NO